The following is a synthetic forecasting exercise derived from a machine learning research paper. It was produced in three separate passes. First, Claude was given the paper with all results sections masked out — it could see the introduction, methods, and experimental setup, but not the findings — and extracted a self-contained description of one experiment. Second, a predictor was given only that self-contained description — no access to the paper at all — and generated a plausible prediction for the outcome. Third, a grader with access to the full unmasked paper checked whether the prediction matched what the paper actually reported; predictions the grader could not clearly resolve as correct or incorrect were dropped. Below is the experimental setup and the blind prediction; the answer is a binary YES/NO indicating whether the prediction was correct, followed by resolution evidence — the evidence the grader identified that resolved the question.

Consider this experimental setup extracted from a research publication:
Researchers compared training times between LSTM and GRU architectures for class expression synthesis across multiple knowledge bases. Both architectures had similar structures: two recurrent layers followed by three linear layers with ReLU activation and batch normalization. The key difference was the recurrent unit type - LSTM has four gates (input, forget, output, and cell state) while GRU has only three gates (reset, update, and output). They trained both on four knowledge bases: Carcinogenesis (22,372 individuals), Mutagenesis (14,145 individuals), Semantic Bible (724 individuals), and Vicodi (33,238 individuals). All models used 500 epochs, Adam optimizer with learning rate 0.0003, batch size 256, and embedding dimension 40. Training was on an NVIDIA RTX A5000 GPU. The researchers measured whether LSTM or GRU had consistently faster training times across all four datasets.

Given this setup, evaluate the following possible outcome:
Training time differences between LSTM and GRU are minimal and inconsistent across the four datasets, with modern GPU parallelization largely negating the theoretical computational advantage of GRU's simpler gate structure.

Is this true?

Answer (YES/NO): NO